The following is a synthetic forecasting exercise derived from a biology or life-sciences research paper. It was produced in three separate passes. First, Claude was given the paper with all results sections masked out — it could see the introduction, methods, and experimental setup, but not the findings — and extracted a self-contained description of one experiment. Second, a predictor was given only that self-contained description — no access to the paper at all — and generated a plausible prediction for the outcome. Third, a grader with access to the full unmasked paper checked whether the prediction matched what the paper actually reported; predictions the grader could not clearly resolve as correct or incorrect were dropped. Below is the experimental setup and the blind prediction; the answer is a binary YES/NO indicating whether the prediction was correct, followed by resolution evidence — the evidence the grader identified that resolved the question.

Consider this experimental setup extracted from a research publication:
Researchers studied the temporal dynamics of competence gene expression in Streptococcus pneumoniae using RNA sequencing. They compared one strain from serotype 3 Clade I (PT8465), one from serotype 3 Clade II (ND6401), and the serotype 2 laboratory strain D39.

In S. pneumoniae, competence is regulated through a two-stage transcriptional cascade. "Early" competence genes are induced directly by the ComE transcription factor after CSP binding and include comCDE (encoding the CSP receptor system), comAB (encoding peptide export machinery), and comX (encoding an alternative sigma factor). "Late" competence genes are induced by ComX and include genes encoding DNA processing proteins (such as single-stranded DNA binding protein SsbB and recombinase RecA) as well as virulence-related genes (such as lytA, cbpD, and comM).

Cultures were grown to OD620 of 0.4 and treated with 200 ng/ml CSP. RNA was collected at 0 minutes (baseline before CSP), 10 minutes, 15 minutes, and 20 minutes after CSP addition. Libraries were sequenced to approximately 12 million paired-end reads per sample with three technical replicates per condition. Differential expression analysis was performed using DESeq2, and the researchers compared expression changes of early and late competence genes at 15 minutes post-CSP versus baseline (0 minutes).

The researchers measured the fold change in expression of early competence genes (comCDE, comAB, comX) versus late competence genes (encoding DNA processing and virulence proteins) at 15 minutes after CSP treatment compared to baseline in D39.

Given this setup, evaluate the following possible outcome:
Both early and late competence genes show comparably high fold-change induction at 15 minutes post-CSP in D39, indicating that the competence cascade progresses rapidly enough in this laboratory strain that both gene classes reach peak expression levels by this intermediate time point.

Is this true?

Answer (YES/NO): NO